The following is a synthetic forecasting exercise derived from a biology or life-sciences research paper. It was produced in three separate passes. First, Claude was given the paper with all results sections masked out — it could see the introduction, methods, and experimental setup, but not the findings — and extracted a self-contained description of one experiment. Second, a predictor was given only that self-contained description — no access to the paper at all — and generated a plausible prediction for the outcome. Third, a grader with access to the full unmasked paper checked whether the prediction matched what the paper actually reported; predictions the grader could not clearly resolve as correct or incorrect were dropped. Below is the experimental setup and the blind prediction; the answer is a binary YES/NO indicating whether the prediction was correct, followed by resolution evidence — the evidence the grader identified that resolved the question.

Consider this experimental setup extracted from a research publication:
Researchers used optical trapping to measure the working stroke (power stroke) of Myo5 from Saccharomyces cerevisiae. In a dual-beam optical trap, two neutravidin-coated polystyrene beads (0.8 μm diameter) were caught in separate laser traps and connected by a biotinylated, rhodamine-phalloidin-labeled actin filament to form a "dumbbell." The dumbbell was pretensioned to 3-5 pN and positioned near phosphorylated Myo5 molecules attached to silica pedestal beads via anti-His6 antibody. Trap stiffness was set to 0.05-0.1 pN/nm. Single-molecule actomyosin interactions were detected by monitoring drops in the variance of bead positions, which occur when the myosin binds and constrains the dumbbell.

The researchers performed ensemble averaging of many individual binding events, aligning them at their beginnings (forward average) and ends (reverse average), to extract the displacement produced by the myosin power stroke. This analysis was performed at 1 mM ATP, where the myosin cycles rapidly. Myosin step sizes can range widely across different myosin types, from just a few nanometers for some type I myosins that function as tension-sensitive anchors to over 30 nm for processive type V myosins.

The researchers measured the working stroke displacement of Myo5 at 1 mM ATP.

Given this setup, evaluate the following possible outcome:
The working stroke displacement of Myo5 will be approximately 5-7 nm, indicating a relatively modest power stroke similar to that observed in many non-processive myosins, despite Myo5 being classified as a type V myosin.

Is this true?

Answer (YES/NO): YES